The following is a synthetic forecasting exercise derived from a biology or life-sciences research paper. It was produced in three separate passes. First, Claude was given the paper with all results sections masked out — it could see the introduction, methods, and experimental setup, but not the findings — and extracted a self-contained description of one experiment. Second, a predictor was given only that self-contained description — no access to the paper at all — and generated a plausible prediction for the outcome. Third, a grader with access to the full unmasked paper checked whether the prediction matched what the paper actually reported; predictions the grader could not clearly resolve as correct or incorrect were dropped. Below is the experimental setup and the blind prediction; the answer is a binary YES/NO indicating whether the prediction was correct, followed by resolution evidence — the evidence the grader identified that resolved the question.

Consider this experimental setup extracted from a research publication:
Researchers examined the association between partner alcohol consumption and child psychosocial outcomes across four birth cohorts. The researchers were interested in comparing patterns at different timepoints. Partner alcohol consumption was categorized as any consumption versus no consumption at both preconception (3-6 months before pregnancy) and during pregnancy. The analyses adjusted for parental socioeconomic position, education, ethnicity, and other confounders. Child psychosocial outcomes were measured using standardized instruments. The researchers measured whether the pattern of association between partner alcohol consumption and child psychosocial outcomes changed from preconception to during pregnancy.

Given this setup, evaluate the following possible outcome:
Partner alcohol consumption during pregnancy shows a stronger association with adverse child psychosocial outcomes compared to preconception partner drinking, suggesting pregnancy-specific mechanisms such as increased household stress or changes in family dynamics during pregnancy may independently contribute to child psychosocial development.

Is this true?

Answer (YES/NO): NO